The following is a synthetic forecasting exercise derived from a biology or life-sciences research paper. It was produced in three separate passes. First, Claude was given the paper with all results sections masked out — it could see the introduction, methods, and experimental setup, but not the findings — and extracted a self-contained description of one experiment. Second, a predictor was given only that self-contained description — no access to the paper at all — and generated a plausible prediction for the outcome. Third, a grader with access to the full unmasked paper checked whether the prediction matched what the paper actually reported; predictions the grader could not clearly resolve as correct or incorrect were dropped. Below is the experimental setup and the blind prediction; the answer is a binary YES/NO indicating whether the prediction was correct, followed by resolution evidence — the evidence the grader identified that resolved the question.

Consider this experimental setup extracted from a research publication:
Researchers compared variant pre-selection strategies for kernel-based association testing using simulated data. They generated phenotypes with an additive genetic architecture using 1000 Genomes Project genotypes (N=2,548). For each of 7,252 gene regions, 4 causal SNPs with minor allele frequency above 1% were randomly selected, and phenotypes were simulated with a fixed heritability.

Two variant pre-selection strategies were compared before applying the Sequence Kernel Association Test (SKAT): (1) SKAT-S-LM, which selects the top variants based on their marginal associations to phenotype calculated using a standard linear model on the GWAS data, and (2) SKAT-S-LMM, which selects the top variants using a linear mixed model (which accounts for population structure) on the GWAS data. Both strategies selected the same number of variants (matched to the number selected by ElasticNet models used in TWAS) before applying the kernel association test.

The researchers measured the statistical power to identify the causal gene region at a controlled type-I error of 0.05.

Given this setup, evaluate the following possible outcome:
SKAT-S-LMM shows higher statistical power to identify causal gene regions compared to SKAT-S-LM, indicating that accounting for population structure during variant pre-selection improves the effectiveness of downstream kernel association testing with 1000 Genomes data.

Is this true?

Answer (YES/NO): NO